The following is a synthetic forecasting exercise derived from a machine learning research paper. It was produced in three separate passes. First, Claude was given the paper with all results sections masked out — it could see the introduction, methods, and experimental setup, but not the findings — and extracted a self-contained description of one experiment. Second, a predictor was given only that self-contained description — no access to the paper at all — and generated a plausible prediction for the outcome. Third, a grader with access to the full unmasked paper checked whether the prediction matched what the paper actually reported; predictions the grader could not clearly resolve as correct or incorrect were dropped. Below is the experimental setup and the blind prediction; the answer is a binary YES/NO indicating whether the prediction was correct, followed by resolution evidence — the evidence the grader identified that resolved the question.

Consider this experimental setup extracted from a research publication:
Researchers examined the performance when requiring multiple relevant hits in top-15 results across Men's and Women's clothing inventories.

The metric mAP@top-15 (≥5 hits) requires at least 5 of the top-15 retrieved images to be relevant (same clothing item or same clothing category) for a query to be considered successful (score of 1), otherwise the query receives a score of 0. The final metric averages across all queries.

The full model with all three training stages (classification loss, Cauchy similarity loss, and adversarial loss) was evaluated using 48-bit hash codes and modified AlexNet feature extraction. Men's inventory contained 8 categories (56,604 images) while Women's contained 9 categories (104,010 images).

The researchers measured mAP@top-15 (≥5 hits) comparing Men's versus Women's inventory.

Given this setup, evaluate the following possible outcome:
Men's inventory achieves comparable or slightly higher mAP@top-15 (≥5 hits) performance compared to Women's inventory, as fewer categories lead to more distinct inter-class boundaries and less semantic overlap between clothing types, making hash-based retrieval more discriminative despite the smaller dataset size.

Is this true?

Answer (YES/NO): NO